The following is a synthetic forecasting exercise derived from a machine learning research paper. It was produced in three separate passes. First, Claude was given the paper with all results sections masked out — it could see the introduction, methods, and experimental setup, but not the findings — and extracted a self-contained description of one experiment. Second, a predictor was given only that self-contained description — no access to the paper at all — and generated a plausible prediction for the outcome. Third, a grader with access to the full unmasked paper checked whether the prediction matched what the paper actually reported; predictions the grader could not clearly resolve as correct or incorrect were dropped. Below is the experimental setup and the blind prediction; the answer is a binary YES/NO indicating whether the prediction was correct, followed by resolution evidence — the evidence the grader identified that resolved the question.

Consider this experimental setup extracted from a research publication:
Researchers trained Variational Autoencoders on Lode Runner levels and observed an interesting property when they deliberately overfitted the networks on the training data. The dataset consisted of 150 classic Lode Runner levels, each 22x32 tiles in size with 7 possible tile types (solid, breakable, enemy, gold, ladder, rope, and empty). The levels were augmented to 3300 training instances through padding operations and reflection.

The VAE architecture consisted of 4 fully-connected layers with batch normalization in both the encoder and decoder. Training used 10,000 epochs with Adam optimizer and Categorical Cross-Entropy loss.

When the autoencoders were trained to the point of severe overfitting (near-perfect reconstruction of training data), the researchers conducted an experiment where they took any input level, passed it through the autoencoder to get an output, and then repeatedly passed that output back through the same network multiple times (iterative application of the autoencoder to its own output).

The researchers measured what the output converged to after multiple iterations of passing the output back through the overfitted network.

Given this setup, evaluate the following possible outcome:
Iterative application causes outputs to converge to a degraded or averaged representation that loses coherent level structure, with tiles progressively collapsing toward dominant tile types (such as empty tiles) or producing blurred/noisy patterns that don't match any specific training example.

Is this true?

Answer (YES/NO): NO